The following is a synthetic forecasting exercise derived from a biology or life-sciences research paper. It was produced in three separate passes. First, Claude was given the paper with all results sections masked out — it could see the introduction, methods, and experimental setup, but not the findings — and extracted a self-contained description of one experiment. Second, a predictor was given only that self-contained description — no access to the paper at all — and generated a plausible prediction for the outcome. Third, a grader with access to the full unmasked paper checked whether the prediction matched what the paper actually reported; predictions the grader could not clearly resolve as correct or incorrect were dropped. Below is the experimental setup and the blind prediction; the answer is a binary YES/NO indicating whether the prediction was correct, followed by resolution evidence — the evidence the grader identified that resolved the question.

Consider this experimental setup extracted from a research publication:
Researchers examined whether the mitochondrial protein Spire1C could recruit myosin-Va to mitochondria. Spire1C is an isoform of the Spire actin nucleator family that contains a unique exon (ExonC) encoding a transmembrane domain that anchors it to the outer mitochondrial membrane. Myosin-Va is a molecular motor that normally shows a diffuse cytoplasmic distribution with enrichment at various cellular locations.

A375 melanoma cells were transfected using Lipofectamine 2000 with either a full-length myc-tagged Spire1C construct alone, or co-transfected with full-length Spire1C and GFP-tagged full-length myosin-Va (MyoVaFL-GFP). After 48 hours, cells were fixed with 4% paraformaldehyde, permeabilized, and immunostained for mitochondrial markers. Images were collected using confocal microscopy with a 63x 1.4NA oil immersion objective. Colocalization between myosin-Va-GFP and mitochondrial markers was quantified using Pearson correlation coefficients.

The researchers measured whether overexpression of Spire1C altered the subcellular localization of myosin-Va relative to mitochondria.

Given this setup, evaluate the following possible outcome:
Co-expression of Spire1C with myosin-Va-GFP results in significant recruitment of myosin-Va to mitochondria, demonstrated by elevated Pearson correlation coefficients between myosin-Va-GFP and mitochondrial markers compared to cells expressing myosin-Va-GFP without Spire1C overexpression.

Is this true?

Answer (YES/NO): NO